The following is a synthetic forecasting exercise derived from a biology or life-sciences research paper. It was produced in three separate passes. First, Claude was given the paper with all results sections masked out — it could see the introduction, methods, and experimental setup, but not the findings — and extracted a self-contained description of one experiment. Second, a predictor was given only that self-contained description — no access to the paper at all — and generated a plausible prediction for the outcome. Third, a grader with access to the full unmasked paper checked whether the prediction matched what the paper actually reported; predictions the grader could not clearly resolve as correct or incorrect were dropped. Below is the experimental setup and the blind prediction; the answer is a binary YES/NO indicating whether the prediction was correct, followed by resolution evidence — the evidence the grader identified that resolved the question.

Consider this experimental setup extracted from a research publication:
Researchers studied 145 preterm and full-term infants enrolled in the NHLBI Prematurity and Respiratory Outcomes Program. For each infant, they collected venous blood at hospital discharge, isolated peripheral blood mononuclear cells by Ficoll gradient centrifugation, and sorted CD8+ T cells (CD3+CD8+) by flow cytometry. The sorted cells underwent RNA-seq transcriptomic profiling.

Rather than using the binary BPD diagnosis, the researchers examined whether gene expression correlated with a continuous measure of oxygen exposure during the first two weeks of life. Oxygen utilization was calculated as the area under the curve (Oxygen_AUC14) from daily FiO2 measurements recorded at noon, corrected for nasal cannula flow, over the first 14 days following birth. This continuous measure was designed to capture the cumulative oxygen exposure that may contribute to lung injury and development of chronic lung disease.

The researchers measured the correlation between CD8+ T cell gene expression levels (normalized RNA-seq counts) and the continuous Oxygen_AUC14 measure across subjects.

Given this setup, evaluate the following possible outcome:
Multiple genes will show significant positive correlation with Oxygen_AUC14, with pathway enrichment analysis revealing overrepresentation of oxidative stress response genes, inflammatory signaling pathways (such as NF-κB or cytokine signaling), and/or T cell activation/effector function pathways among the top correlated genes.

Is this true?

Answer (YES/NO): YES